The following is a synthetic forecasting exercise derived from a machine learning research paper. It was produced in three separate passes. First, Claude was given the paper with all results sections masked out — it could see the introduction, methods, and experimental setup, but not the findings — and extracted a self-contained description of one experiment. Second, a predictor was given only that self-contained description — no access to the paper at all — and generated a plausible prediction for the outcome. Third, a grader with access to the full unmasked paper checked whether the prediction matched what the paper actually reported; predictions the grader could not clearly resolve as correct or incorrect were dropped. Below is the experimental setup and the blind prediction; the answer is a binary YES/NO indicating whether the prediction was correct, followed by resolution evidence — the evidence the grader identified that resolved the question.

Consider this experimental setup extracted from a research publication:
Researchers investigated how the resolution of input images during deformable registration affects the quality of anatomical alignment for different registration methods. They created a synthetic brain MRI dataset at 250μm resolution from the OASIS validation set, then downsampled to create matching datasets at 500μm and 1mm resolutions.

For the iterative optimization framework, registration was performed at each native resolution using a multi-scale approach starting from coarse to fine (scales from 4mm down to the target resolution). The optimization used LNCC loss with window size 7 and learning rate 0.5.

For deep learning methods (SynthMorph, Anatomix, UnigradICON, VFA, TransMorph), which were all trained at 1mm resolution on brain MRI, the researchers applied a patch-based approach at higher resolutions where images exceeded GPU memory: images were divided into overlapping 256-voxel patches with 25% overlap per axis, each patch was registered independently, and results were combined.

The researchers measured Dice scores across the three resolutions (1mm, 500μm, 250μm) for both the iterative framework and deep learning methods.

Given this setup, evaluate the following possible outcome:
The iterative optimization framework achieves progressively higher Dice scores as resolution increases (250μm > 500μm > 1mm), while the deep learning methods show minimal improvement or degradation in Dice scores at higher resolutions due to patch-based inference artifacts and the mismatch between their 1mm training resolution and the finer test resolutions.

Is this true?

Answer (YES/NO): YES